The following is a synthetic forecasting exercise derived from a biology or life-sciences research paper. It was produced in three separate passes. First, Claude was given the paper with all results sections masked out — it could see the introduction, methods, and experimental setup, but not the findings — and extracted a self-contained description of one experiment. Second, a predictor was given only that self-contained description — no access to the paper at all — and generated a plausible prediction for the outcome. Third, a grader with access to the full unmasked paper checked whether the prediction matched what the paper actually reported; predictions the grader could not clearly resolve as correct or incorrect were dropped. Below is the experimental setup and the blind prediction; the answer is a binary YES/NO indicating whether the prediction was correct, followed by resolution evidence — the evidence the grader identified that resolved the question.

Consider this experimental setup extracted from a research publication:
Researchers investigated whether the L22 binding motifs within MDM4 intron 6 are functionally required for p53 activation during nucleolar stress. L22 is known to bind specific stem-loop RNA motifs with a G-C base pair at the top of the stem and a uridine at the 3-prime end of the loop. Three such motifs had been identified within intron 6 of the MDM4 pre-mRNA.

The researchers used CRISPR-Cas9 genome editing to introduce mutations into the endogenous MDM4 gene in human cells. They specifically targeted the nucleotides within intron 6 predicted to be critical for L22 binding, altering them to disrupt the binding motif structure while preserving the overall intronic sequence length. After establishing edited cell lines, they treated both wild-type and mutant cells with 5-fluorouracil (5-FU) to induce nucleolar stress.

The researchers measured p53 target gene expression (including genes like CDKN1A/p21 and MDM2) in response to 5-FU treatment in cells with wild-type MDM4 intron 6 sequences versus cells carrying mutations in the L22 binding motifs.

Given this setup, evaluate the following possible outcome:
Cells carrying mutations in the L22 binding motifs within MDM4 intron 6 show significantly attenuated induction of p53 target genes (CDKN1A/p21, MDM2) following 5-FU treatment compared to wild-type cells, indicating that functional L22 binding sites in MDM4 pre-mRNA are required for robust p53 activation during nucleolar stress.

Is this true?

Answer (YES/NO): YES